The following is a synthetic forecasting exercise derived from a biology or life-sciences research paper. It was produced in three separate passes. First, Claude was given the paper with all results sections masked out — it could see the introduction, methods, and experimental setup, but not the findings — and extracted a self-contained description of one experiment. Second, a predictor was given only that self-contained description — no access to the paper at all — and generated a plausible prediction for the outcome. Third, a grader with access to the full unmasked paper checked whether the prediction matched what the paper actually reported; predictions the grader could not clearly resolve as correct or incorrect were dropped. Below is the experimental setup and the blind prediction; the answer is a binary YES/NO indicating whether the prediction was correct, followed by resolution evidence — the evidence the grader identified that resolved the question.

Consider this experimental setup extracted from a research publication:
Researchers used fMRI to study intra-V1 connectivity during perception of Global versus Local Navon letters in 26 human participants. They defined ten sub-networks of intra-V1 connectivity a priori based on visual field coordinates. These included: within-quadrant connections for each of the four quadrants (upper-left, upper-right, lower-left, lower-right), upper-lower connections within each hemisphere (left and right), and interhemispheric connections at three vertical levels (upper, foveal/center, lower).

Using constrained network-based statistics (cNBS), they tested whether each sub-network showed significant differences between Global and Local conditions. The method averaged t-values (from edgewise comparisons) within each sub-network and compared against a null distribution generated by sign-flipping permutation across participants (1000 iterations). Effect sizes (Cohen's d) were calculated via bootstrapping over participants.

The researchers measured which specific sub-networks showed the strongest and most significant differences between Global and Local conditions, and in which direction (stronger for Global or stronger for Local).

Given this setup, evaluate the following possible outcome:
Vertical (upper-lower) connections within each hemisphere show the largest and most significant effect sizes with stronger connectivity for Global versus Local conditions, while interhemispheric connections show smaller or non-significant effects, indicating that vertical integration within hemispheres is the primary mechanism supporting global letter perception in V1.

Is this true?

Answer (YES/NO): NO